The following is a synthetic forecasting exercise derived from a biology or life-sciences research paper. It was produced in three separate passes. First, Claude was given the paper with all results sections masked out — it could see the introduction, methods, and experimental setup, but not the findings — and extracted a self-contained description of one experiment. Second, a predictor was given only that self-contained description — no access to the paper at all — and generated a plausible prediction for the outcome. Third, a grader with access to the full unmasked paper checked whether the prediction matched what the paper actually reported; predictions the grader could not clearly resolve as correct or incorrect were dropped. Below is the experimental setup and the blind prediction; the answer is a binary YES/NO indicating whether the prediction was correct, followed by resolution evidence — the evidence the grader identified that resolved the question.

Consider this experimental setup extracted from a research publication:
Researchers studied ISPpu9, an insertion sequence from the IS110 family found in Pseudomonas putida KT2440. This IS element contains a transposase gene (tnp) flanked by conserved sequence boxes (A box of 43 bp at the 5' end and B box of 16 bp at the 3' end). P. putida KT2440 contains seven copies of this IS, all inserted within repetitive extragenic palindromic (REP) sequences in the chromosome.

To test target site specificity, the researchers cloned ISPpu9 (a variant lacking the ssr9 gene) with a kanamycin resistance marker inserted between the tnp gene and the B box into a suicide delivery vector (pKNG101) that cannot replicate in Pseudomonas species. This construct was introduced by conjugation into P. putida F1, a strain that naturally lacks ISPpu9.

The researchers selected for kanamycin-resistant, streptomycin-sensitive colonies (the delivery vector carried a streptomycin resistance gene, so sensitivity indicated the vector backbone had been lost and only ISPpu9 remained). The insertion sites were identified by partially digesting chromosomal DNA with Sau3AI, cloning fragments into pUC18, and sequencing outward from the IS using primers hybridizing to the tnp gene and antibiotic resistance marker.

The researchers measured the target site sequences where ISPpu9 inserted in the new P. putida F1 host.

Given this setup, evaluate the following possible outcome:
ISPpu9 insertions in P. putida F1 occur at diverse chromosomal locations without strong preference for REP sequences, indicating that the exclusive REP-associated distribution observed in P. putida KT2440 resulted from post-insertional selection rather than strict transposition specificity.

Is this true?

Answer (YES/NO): NO